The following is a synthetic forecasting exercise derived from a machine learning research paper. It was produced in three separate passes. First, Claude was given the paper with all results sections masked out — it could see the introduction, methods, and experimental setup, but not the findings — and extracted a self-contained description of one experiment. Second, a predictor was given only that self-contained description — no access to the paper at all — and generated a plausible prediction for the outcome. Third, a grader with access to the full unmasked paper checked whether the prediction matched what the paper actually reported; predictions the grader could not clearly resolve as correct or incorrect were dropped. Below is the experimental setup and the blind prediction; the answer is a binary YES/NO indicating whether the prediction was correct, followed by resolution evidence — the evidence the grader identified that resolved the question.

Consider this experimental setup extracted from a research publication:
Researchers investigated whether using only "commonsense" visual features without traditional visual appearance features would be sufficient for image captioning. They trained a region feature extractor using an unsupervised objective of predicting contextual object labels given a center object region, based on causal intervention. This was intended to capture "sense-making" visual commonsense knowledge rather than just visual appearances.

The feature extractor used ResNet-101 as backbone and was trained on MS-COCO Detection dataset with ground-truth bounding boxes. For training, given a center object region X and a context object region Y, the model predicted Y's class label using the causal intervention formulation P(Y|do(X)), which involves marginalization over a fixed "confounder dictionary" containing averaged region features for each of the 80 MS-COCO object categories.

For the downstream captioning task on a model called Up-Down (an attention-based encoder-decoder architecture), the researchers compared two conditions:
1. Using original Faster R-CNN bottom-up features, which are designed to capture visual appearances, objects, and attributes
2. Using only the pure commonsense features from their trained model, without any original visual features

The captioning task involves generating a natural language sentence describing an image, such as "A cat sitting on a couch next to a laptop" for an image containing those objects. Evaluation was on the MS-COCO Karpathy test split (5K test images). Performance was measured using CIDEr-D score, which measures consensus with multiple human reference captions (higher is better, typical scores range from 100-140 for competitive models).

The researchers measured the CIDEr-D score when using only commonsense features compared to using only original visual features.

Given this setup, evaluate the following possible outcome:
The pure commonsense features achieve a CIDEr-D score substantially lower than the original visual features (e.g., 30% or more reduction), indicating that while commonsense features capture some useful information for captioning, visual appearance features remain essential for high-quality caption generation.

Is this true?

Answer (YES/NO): NO